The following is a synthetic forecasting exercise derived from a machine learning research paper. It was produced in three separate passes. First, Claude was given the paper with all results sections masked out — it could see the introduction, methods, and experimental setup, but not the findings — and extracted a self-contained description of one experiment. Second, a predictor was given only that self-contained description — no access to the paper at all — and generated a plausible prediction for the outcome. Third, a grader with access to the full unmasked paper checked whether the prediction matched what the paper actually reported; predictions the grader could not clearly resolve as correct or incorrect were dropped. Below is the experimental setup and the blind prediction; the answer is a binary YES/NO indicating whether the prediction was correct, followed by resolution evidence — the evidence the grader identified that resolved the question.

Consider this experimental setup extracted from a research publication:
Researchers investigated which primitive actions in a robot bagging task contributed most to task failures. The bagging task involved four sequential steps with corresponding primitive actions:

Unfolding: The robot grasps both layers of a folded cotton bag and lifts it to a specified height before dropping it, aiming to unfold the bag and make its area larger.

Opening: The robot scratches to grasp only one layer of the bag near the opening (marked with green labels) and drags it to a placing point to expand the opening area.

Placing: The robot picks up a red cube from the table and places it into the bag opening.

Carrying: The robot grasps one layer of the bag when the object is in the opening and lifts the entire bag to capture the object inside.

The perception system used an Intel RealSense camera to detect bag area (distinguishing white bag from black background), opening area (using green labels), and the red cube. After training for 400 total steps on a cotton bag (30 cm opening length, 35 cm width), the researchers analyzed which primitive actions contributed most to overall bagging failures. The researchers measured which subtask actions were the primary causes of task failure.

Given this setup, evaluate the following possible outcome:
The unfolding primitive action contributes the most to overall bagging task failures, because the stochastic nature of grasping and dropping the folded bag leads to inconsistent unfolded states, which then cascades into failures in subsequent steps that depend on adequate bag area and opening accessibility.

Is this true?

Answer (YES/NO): YES